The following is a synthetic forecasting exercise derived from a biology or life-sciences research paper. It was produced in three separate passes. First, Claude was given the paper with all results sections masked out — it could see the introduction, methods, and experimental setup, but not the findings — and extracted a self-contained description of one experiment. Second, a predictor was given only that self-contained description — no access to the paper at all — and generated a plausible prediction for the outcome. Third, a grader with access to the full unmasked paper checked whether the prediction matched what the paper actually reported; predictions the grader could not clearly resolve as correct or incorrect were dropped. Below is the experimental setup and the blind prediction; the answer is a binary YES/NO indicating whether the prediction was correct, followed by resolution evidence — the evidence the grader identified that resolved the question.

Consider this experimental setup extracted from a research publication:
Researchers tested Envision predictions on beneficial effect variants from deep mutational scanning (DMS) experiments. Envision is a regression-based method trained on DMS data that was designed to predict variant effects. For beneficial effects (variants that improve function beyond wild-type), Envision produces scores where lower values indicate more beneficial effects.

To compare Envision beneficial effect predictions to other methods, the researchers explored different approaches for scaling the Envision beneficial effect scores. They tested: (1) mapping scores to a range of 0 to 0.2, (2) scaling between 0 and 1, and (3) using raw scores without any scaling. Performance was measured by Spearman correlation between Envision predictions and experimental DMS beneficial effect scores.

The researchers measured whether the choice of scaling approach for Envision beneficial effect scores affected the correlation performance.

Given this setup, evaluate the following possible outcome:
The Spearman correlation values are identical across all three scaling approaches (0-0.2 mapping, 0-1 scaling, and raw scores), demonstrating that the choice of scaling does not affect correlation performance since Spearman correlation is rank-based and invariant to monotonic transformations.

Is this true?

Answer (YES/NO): YES